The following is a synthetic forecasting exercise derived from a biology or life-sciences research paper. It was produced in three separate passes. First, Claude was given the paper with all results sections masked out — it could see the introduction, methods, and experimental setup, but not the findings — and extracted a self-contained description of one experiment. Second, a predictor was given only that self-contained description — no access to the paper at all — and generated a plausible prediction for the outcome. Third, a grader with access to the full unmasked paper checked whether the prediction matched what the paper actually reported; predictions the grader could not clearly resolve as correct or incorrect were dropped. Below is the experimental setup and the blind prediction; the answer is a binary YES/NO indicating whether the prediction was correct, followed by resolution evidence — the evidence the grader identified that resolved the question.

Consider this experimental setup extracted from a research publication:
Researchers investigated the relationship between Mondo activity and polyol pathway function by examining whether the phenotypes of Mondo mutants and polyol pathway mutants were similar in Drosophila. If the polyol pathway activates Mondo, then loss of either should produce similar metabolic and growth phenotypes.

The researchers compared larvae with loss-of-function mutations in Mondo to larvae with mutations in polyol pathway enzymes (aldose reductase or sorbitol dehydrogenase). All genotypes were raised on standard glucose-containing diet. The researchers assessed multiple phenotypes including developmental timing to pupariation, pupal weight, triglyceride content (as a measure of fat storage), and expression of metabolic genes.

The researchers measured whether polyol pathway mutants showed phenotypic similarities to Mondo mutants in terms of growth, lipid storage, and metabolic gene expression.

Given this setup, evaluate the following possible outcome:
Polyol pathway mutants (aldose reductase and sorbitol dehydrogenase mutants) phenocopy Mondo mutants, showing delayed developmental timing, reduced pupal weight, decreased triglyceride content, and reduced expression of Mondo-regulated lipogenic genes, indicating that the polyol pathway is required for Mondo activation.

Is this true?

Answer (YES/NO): NO